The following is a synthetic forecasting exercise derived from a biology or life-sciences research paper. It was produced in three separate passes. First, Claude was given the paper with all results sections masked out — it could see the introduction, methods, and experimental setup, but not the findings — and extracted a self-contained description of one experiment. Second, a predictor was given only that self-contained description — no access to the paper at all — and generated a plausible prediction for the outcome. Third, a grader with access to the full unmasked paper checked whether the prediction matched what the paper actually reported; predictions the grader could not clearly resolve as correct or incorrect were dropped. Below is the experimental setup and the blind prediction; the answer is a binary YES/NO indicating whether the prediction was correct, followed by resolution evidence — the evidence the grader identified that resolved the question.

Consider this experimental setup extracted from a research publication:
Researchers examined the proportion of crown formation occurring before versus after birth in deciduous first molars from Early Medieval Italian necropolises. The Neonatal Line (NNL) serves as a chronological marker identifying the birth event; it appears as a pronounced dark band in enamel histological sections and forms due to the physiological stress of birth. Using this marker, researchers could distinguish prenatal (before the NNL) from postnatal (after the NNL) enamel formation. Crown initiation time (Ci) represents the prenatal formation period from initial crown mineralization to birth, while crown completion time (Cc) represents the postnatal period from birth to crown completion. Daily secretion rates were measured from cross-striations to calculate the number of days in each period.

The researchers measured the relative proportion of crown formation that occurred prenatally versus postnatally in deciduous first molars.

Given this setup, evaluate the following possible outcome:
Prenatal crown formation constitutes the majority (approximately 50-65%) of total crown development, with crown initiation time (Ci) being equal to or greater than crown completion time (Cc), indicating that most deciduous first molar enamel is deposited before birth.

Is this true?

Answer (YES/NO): NO